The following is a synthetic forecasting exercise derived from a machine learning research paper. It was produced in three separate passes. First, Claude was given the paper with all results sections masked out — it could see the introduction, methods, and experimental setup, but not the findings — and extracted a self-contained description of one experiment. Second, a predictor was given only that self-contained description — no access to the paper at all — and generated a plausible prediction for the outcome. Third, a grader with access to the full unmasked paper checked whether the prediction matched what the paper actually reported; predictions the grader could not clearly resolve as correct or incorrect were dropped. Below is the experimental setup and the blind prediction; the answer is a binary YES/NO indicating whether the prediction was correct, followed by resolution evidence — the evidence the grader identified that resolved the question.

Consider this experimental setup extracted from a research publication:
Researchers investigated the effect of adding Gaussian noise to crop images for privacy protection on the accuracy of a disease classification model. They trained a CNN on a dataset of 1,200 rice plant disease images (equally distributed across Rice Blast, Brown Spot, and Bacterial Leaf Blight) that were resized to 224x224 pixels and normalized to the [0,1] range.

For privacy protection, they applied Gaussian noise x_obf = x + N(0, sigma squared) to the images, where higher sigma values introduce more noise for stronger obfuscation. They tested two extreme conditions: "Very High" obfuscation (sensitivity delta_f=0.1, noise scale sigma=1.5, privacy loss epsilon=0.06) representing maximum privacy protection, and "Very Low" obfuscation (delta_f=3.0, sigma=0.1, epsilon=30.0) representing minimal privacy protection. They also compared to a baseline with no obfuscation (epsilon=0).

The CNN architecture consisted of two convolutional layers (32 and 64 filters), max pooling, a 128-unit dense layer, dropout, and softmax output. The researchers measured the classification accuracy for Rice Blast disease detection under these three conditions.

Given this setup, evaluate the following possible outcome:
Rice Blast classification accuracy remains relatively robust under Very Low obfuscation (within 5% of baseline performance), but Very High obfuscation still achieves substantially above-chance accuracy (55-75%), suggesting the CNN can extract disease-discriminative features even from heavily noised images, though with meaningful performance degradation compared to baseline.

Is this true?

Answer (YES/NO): NO